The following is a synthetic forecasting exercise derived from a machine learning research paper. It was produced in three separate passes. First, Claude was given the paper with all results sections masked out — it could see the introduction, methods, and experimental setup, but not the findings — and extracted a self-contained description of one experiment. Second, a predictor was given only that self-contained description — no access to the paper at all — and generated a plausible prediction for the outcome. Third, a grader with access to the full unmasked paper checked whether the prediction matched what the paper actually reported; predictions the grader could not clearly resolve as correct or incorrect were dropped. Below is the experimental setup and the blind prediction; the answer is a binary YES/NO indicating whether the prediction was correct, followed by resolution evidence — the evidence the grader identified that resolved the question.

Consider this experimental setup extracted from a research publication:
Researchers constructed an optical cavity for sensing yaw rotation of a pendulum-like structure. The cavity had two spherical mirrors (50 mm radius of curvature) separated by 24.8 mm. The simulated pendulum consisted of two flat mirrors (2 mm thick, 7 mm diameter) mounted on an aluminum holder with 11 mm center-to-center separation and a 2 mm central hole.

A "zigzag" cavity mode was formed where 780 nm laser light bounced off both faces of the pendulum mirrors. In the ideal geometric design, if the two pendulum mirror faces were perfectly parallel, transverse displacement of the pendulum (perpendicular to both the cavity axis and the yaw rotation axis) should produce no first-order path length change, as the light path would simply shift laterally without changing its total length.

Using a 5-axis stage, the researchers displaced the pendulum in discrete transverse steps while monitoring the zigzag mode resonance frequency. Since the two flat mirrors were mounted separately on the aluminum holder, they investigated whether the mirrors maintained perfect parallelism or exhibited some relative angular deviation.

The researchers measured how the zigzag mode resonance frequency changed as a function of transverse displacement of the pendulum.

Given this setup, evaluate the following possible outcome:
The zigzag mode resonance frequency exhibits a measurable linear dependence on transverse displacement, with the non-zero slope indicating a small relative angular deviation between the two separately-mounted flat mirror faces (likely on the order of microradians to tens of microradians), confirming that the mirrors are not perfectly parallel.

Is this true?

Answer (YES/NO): NO